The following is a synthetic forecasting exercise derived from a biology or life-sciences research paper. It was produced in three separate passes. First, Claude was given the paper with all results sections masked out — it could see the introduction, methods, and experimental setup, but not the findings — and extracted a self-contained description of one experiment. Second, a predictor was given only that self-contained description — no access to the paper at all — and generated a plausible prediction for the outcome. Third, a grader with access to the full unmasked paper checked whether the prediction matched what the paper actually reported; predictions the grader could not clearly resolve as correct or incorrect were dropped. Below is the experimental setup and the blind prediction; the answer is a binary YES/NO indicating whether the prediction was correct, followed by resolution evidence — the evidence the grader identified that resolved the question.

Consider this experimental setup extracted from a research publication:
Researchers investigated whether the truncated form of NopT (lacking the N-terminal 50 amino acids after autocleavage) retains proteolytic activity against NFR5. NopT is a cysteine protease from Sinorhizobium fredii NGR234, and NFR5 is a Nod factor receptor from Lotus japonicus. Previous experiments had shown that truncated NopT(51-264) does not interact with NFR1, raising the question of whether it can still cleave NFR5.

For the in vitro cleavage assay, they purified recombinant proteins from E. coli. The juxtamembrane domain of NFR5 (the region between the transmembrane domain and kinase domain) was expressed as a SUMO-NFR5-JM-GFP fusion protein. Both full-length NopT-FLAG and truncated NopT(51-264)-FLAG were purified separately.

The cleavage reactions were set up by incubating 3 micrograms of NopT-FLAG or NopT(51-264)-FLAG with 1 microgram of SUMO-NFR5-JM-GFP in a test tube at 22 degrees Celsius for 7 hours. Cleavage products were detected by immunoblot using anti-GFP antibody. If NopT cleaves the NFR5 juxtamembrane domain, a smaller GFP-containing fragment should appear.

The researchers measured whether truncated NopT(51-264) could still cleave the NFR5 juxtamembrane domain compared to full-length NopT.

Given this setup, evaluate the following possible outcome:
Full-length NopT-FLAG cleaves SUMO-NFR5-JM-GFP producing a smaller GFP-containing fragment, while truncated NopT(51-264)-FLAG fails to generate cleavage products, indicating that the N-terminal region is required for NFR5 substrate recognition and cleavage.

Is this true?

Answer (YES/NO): NO